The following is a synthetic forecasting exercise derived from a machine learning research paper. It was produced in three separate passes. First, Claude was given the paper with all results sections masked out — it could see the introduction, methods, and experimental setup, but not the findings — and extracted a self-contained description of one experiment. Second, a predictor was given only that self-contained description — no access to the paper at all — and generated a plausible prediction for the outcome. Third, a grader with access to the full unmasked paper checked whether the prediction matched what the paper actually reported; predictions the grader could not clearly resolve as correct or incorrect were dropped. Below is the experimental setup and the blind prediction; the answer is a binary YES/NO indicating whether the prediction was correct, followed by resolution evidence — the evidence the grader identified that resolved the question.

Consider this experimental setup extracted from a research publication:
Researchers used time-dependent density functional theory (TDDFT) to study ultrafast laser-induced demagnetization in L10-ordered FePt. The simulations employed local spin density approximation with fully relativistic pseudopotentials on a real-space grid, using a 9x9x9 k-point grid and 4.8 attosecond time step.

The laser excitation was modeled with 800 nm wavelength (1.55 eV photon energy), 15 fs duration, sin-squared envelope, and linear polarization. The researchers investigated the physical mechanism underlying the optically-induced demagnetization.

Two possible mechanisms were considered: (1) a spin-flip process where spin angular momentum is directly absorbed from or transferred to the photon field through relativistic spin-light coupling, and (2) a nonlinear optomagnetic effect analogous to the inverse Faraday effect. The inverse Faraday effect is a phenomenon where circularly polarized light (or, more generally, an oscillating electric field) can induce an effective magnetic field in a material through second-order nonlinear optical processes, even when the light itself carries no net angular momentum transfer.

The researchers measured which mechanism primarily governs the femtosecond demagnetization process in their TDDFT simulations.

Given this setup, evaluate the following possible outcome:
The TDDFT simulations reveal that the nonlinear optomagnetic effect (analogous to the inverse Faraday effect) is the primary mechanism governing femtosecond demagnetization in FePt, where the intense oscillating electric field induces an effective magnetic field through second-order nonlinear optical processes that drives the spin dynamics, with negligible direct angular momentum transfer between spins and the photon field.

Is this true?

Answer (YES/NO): YES